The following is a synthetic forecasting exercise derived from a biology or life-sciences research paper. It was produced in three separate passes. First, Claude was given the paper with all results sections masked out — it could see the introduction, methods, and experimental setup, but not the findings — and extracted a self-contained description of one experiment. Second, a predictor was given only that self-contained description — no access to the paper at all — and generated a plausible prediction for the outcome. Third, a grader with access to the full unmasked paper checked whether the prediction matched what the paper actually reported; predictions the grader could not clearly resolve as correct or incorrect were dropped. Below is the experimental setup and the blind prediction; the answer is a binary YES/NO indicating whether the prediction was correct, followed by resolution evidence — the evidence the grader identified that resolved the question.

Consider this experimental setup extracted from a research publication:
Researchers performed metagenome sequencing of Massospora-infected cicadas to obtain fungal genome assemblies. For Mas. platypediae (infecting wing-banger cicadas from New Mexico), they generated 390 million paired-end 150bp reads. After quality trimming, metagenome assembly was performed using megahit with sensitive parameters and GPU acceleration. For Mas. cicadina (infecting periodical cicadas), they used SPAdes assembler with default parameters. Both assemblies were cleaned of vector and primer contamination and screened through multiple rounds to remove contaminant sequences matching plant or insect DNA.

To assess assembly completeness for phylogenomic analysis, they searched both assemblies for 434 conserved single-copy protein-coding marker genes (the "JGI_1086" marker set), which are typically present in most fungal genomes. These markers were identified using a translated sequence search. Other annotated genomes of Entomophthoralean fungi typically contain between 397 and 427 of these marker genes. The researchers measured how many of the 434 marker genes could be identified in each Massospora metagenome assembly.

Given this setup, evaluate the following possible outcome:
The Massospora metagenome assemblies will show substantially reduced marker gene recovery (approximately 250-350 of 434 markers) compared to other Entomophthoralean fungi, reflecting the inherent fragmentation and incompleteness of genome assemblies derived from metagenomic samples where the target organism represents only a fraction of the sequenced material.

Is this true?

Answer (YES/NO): NO